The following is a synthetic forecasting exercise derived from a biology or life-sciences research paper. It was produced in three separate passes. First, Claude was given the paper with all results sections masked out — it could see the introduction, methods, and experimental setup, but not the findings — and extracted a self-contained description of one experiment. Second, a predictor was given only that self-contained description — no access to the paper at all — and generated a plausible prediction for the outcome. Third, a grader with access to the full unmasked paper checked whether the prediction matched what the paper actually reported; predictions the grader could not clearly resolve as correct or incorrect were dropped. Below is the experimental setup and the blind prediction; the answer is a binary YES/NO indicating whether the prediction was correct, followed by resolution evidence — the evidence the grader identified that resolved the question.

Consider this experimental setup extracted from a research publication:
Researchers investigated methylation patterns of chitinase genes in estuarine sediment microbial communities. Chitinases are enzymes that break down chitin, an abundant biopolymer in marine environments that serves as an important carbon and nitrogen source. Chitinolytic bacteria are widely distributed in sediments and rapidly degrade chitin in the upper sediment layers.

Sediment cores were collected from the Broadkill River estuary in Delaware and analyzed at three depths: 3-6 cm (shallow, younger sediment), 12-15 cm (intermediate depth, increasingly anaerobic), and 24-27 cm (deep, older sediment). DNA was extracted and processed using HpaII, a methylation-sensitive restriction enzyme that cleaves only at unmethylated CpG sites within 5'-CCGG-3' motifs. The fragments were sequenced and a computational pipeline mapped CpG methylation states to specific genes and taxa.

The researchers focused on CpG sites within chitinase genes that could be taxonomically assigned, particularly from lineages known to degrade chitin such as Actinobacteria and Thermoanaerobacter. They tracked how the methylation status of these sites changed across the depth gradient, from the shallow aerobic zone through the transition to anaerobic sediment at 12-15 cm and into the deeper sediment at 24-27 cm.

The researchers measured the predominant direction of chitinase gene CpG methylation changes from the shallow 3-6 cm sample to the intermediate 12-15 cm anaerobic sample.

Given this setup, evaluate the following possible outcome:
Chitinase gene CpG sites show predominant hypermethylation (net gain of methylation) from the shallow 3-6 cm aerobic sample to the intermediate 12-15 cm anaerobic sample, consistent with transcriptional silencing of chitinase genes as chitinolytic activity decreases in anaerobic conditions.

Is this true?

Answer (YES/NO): NO